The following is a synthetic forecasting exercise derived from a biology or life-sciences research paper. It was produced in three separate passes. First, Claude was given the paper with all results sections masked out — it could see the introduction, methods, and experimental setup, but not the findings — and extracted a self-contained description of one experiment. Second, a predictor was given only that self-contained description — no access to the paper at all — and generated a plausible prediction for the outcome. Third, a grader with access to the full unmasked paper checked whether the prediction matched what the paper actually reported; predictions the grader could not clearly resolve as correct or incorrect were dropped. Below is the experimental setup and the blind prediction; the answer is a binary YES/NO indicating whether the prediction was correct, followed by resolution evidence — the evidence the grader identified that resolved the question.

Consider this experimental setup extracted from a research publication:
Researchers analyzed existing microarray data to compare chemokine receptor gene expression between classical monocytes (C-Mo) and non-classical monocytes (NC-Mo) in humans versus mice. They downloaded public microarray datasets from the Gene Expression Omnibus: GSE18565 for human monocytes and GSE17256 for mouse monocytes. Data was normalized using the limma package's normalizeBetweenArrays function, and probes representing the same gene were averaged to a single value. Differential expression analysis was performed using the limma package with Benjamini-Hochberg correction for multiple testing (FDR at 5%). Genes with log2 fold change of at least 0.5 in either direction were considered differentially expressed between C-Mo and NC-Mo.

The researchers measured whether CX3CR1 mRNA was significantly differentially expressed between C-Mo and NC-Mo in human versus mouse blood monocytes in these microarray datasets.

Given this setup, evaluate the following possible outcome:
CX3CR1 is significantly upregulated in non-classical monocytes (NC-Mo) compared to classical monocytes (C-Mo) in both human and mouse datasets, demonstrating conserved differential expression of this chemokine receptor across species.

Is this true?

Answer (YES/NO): NO